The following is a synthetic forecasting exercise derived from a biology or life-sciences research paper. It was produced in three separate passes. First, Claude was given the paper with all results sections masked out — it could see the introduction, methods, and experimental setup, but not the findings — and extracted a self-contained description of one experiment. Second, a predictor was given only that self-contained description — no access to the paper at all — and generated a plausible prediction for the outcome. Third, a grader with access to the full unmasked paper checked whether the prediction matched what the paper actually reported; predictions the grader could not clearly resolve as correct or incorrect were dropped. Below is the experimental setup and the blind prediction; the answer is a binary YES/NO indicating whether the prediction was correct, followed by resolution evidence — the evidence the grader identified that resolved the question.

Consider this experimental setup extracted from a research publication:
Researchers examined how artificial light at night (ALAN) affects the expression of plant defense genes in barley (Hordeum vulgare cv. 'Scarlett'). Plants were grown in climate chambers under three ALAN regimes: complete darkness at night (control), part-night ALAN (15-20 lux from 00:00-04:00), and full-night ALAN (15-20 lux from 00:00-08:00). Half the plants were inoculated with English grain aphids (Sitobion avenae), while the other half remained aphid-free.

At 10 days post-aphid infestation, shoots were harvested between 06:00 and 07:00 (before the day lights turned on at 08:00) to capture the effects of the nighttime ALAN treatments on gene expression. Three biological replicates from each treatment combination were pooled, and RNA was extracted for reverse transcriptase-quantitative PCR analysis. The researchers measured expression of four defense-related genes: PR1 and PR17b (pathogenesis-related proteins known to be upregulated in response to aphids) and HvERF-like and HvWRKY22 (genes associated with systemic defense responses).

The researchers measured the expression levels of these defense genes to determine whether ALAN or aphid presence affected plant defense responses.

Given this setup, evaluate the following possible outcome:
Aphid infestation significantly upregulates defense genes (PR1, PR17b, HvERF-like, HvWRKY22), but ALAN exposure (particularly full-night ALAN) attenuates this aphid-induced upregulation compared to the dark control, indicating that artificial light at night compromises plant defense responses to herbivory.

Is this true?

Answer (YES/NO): NO